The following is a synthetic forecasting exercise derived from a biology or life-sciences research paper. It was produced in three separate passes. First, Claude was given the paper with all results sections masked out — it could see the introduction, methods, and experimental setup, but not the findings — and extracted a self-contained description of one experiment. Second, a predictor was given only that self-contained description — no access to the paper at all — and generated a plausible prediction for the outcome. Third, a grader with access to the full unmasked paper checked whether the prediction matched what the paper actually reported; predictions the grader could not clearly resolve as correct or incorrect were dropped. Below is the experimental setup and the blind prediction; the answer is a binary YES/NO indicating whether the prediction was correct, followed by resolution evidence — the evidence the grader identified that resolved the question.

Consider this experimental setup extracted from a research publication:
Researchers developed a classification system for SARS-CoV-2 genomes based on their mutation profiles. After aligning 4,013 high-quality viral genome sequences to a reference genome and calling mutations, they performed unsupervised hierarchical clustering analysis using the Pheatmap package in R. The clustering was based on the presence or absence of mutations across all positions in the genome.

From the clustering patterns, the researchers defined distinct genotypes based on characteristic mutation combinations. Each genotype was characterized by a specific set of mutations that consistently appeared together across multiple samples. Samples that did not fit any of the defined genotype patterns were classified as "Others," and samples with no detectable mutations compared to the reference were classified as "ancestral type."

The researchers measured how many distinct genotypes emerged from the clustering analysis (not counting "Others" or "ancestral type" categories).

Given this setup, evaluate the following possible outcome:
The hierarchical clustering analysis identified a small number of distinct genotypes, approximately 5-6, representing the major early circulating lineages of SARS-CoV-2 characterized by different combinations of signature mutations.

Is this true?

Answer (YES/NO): NO